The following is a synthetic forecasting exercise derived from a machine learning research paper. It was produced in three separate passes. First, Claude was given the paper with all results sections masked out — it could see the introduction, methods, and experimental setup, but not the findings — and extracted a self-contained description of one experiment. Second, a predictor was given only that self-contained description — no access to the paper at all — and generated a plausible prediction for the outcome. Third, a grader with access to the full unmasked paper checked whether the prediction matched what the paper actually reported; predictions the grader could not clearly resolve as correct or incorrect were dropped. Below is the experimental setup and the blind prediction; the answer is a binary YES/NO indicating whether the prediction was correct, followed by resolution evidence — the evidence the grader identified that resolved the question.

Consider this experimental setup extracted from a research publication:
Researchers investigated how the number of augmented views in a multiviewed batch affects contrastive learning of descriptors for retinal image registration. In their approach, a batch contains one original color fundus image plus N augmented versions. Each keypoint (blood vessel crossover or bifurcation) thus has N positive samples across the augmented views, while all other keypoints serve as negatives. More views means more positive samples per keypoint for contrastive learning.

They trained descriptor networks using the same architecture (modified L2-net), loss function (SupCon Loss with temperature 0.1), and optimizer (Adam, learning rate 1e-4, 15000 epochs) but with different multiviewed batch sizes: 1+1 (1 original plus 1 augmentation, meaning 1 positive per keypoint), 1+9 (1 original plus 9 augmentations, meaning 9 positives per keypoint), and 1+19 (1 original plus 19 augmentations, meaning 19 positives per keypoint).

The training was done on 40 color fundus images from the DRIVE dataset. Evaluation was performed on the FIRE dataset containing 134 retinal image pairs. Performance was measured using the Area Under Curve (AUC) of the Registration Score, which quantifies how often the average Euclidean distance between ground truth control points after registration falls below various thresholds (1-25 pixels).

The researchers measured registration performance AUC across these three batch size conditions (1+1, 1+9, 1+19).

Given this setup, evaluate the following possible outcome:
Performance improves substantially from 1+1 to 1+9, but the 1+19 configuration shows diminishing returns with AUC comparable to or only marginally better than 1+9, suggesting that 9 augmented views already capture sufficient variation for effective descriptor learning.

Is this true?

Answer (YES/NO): YES